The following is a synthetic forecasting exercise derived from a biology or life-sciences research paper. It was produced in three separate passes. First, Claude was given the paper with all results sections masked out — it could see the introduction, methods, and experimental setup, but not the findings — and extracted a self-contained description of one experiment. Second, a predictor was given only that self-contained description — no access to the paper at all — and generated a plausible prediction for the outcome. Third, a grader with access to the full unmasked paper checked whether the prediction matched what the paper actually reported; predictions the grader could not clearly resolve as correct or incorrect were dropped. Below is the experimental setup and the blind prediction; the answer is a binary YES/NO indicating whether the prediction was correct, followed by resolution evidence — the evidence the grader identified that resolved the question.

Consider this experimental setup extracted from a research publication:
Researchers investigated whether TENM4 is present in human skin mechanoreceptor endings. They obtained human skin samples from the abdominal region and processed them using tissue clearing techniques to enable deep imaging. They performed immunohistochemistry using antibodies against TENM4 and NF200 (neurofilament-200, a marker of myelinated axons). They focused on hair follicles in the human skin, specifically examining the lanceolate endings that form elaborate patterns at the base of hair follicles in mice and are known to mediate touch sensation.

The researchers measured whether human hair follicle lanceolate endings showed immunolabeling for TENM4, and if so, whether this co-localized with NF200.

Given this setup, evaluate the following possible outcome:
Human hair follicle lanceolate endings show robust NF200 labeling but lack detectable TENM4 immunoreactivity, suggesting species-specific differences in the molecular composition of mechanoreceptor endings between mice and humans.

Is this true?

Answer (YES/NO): NO